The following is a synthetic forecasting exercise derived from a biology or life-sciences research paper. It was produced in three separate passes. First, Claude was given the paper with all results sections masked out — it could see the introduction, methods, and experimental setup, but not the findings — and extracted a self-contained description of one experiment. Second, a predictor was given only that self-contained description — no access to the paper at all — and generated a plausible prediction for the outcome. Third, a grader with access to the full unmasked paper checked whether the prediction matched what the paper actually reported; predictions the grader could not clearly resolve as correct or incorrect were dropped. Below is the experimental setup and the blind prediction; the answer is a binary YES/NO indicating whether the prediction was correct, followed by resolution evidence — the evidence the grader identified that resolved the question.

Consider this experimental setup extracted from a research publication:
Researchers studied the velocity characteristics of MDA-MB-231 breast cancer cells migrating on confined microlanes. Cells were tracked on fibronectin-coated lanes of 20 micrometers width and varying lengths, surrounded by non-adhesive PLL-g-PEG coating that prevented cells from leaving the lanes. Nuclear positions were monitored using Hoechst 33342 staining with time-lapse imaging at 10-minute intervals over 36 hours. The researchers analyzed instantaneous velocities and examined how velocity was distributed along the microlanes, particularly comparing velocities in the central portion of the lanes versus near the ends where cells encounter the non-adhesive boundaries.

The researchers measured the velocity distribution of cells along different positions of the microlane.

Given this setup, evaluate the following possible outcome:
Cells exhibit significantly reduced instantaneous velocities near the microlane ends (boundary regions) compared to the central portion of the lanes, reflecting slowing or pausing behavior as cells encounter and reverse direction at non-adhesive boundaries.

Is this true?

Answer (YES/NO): YES